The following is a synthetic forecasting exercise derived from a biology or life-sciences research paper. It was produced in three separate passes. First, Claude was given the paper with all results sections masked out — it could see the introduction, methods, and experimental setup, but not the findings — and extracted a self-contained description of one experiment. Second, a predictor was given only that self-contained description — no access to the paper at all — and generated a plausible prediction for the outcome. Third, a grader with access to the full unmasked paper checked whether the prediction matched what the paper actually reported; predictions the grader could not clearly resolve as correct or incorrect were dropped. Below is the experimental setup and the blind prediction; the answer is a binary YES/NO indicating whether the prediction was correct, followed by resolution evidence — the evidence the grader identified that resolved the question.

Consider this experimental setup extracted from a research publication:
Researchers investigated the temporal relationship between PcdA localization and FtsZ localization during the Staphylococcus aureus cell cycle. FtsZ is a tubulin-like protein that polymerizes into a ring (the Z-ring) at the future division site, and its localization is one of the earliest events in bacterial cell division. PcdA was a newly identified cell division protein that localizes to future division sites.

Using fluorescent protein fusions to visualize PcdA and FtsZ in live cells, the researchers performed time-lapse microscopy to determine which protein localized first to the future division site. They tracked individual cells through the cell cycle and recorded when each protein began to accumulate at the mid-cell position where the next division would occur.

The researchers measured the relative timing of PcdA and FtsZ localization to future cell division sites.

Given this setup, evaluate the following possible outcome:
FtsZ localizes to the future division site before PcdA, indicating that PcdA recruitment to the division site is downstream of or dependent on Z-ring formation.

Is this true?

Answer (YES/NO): NO